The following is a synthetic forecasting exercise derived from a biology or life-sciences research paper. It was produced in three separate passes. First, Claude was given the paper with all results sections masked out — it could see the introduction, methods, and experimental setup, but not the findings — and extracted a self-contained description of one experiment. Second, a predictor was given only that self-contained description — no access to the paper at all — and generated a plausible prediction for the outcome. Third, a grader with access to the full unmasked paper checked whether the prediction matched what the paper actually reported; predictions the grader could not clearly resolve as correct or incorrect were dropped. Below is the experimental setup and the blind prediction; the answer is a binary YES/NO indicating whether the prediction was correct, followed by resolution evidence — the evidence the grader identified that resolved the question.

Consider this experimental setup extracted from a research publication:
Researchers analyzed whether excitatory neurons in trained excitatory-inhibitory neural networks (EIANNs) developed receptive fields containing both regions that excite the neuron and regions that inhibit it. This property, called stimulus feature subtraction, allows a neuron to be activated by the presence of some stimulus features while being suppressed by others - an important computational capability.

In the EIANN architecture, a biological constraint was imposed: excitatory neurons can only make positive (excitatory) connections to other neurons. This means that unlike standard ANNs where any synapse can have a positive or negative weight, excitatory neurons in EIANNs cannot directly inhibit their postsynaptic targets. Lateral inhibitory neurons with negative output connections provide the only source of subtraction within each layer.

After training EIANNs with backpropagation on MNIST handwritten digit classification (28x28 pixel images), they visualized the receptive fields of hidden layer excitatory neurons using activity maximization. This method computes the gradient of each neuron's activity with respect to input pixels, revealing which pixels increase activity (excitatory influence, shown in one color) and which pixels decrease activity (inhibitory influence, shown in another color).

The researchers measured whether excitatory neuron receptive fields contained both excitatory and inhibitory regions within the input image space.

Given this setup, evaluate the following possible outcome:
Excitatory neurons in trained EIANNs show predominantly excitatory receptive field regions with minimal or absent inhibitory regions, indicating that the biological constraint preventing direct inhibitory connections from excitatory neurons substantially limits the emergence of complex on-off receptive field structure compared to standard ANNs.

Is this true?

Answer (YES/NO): NO